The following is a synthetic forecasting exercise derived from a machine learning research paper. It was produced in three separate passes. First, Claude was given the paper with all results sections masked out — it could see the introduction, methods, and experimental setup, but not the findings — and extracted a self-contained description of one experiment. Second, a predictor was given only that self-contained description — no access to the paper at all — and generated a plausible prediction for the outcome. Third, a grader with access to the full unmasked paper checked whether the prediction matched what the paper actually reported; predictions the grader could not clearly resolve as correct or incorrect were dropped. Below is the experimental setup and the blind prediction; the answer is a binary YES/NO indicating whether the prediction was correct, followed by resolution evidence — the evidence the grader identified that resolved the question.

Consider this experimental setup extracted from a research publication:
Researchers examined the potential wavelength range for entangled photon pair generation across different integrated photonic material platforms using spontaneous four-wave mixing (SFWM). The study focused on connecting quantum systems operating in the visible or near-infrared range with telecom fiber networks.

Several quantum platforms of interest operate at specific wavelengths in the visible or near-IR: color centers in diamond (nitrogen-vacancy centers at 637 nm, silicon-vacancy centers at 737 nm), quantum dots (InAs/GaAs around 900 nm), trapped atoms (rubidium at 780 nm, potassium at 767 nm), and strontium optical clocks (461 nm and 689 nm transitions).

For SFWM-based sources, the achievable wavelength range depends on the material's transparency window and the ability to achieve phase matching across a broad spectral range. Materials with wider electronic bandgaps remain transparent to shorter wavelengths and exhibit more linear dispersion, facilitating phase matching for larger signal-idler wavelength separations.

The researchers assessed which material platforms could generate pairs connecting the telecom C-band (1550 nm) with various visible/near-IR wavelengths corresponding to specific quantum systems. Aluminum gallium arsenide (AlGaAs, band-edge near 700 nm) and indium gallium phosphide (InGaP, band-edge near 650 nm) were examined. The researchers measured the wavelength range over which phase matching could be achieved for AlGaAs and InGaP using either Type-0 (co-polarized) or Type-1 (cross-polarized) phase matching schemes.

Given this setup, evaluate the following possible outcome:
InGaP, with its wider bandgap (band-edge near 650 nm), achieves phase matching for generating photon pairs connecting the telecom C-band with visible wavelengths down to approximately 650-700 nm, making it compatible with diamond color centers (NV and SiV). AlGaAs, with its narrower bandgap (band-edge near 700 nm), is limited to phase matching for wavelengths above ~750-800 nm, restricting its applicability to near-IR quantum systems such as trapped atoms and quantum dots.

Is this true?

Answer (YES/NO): NO